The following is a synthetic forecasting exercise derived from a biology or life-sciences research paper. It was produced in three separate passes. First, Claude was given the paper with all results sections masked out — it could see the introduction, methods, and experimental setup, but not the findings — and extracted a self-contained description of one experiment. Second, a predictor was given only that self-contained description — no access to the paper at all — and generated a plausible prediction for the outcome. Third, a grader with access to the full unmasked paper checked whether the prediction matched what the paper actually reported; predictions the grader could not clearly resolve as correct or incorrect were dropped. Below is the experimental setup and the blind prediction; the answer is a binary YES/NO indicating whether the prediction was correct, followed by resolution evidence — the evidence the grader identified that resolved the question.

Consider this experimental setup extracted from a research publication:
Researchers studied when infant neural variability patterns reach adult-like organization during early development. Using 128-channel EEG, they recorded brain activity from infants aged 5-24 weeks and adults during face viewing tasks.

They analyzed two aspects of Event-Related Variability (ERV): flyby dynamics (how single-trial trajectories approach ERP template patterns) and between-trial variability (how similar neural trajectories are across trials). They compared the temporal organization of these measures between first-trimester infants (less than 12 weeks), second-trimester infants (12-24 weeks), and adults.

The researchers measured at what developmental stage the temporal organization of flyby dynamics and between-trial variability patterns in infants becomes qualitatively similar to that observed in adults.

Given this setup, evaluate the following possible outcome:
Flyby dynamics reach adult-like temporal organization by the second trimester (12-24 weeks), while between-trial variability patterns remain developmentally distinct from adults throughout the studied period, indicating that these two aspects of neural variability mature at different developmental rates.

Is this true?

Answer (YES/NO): NO